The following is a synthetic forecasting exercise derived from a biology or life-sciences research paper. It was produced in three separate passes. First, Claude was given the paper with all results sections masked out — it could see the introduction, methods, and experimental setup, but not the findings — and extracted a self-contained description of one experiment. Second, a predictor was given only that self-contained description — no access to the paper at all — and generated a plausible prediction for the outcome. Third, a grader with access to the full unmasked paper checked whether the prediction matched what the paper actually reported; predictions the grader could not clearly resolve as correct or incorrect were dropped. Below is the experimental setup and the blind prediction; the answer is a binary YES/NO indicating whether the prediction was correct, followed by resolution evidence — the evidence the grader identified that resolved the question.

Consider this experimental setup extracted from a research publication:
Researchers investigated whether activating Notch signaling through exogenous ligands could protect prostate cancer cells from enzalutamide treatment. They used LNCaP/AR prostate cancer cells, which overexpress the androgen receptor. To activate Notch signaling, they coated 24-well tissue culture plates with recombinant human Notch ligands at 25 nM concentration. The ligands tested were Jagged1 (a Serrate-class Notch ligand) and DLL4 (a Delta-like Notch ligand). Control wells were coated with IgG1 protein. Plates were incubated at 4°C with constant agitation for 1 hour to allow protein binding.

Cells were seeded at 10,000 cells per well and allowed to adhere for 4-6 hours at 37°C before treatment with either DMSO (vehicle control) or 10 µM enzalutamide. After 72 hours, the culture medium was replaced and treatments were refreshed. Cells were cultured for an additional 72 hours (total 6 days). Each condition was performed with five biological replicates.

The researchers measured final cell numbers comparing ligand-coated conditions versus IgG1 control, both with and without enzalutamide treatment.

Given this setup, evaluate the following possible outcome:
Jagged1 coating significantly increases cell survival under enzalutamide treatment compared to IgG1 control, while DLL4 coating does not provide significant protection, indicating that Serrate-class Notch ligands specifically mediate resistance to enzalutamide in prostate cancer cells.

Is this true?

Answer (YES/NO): NO